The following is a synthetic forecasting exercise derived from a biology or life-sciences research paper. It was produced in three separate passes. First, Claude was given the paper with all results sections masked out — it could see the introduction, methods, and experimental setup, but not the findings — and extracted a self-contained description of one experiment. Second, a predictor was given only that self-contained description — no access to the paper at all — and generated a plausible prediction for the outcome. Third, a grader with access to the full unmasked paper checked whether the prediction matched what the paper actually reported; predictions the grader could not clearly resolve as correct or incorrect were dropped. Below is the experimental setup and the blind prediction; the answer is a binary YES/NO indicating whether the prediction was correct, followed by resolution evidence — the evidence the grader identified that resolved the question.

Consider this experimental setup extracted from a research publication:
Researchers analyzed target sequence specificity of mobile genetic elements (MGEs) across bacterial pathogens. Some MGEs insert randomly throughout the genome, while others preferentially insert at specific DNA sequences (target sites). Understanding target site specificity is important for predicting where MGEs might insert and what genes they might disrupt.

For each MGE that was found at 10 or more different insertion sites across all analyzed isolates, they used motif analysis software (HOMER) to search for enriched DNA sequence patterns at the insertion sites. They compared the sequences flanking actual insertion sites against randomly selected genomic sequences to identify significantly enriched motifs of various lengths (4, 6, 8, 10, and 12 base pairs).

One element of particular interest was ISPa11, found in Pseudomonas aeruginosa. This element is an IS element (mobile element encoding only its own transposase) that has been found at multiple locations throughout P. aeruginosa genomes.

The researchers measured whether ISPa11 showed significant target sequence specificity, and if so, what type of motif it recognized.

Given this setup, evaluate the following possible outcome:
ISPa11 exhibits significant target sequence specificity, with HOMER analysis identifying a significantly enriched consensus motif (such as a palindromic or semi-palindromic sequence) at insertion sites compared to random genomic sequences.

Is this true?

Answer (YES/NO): YES